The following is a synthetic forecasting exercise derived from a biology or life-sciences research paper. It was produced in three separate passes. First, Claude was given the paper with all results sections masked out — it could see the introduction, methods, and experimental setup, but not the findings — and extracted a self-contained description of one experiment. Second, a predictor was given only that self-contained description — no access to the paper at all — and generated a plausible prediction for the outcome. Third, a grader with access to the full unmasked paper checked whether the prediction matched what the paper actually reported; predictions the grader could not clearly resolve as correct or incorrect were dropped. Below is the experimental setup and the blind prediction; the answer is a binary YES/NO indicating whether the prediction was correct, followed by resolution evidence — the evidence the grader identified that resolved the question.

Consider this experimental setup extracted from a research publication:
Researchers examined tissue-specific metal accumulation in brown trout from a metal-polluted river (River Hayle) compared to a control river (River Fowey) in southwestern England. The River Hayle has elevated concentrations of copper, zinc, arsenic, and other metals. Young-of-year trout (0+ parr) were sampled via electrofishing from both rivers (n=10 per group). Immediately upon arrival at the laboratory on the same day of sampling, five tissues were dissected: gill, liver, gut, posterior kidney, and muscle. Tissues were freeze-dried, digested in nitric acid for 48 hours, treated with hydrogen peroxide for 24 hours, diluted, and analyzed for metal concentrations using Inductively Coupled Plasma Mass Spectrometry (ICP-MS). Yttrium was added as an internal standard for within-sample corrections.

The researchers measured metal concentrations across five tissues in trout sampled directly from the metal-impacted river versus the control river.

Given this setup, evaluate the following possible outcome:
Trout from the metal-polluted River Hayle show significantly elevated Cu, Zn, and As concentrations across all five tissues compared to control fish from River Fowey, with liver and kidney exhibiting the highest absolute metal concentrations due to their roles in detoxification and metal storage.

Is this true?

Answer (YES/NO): NO